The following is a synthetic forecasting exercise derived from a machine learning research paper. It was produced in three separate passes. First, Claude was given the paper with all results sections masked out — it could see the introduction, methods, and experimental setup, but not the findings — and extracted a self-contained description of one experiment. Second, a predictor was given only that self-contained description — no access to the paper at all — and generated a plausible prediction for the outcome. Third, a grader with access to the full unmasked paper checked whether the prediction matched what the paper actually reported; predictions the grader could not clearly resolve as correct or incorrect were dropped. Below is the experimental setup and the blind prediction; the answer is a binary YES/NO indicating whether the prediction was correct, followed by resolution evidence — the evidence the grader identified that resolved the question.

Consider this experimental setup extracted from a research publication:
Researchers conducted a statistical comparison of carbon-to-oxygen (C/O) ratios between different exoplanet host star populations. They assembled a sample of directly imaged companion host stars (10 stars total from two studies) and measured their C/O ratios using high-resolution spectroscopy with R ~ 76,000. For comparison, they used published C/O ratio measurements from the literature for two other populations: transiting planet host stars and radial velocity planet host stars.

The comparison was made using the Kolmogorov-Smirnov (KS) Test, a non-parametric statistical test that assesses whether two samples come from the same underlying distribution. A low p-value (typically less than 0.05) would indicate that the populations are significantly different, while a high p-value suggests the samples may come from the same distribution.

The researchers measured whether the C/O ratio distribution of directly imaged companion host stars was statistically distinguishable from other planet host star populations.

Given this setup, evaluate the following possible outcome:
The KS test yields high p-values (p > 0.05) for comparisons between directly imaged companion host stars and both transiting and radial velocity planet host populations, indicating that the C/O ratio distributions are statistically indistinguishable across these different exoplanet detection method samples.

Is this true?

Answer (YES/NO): YES